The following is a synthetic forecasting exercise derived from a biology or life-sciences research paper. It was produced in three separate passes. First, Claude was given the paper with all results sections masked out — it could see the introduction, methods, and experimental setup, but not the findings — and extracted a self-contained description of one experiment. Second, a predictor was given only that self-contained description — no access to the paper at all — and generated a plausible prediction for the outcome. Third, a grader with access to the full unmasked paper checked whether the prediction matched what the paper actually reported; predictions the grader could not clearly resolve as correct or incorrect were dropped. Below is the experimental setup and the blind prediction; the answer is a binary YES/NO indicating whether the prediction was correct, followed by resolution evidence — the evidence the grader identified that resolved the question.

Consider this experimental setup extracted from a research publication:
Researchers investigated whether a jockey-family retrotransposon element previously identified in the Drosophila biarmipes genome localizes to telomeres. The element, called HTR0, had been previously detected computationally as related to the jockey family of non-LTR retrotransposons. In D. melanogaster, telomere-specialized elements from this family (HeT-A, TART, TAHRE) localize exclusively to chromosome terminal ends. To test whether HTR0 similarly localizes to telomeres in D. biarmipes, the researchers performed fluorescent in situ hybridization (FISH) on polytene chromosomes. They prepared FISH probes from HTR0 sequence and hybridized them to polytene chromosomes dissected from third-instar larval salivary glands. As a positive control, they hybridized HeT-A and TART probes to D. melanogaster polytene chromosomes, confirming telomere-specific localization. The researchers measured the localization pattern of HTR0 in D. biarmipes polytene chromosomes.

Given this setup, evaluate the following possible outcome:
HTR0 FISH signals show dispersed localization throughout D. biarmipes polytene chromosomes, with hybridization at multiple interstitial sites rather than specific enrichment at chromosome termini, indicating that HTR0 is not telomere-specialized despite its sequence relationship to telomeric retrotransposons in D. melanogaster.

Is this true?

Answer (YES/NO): YES